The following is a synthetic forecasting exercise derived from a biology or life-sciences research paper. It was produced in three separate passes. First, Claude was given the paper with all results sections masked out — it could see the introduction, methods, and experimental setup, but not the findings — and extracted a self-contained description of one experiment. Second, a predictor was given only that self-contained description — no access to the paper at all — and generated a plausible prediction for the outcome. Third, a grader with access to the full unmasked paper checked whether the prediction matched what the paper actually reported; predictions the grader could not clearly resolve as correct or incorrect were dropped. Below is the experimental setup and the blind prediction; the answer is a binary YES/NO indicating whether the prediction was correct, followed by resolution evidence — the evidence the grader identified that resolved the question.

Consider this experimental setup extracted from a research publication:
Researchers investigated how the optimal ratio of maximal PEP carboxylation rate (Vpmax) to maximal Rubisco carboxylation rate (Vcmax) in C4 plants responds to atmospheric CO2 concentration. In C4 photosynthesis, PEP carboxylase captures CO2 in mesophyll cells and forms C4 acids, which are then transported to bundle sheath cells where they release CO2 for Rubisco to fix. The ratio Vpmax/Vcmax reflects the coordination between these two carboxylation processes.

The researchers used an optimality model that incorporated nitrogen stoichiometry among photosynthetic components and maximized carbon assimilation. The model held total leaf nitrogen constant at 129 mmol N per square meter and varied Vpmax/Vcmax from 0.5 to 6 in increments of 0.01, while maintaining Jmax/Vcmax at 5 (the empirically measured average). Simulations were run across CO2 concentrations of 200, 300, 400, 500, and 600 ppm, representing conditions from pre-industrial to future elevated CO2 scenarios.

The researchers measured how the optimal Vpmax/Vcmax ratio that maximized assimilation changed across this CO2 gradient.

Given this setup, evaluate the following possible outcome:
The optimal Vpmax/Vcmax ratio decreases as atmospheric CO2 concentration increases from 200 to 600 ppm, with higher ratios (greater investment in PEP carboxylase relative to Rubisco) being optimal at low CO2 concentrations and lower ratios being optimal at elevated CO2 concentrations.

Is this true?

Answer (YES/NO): YES